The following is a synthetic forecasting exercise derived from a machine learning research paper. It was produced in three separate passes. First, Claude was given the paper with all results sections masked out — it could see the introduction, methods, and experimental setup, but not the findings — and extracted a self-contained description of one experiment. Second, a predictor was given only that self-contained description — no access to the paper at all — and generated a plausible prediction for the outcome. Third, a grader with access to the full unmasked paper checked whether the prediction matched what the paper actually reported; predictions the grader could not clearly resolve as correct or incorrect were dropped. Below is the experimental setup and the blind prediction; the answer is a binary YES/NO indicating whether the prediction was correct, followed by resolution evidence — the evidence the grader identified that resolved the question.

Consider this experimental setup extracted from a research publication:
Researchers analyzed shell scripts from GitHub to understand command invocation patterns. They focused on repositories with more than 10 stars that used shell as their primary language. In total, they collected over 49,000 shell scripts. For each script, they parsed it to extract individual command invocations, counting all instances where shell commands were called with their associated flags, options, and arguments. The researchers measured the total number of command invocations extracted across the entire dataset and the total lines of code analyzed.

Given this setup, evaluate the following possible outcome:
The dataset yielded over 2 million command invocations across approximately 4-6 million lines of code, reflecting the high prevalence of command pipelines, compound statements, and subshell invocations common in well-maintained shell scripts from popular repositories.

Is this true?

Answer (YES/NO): NO